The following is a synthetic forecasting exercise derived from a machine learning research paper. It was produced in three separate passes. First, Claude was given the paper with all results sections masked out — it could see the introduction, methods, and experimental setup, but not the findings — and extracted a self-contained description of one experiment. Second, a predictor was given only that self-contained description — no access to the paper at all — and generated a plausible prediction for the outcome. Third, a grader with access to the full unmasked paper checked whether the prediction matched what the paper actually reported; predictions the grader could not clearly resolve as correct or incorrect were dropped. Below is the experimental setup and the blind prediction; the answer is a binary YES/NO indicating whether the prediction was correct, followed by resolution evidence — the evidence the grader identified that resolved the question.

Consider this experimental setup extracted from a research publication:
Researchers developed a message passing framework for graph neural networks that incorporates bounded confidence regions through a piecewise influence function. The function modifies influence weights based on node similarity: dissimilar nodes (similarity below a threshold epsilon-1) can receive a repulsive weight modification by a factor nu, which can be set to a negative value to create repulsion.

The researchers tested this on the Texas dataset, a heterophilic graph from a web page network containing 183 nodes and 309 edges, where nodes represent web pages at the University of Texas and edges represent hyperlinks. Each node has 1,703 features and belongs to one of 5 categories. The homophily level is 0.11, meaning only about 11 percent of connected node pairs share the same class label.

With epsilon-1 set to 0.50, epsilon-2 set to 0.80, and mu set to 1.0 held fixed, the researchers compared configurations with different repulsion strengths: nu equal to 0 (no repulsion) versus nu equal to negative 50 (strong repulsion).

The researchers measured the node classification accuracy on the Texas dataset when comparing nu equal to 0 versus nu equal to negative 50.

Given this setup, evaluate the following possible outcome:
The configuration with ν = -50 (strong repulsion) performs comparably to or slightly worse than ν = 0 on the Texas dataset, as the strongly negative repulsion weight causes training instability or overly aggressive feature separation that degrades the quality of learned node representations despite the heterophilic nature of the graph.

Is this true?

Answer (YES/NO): NO